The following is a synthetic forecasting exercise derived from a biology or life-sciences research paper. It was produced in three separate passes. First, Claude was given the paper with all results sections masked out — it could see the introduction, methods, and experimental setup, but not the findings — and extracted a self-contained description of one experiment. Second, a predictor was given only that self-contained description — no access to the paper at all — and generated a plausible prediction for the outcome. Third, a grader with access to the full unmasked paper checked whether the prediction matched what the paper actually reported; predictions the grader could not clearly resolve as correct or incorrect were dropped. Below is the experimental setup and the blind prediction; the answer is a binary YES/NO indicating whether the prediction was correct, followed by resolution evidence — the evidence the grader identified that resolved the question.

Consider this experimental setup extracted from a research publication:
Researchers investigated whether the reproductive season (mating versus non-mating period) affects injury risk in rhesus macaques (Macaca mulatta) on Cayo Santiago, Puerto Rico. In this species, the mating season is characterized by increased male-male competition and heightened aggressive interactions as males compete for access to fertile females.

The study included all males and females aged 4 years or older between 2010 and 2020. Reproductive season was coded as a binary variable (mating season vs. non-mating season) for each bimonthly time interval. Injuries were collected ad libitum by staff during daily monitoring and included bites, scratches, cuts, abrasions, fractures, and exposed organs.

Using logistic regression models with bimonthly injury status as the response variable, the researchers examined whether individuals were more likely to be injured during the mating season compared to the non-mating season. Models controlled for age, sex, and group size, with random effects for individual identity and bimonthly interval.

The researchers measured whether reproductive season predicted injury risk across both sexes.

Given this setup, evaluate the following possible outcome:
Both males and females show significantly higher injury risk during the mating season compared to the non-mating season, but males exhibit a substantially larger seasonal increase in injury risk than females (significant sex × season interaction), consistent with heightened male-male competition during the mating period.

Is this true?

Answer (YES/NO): NO